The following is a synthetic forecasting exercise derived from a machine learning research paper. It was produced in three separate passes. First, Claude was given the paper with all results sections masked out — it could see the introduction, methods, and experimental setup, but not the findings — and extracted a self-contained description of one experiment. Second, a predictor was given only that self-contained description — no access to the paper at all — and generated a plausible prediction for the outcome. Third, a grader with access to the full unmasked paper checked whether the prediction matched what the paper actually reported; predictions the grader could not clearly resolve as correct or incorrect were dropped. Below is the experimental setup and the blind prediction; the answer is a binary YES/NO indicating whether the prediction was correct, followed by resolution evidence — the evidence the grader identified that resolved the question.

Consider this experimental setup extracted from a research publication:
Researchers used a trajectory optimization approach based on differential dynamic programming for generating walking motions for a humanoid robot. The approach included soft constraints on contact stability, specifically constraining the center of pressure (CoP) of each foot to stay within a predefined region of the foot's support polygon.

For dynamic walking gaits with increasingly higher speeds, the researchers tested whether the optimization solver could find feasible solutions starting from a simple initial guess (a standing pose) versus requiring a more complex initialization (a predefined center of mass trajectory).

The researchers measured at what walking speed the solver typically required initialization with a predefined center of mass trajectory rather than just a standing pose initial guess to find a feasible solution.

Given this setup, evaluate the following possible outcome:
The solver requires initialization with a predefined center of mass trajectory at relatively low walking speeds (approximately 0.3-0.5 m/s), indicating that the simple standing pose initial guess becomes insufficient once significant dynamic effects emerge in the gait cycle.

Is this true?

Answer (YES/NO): YES